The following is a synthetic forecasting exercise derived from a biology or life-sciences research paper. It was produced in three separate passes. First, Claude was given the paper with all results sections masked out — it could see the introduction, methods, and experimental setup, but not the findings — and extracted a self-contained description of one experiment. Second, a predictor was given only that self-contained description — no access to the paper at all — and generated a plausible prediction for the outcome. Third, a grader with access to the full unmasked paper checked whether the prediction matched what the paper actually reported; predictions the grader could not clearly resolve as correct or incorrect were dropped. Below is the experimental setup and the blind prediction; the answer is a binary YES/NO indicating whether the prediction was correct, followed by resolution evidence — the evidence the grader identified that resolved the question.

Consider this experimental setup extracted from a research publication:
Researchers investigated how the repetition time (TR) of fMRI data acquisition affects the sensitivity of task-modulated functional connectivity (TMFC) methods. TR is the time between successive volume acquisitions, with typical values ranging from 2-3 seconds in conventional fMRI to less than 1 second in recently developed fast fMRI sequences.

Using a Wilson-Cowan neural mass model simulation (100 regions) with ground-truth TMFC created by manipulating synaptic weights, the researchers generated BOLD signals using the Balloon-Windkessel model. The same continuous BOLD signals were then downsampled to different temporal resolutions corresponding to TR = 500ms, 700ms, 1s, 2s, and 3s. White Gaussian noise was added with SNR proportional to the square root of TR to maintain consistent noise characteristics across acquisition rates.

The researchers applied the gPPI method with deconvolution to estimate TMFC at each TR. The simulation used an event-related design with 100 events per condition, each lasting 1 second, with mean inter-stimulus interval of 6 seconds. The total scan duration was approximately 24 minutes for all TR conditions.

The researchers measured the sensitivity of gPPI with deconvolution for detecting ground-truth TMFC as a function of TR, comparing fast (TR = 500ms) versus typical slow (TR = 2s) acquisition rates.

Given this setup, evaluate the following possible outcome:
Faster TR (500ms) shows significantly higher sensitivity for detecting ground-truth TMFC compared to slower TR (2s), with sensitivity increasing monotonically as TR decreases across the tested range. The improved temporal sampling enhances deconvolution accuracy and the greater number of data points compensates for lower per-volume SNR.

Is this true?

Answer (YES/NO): YES